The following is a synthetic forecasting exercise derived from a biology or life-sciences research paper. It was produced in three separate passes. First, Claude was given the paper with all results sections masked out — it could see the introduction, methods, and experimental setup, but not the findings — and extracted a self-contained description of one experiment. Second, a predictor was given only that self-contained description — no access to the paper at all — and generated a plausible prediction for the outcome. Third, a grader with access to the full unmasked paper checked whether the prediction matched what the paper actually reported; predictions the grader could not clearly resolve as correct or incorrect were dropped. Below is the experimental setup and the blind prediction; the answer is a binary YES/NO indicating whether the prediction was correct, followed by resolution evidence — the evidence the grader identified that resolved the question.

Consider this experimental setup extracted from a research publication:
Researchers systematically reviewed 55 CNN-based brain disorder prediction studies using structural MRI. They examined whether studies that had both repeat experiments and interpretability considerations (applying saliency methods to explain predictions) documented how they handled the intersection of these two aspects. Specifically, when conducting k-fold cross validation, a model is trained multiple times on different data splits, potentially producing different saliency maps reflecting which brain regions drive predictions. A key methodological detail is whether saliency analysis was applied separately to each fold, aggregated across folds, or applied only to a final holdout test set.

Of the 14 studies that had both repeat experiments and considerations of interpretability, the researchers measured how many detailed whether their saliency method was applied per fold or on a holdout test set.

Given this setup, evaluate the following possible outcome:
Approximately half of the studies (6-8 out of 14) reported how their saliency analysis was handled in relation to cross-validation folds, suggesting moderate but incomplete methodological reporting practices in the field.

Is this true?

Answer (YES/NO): NO